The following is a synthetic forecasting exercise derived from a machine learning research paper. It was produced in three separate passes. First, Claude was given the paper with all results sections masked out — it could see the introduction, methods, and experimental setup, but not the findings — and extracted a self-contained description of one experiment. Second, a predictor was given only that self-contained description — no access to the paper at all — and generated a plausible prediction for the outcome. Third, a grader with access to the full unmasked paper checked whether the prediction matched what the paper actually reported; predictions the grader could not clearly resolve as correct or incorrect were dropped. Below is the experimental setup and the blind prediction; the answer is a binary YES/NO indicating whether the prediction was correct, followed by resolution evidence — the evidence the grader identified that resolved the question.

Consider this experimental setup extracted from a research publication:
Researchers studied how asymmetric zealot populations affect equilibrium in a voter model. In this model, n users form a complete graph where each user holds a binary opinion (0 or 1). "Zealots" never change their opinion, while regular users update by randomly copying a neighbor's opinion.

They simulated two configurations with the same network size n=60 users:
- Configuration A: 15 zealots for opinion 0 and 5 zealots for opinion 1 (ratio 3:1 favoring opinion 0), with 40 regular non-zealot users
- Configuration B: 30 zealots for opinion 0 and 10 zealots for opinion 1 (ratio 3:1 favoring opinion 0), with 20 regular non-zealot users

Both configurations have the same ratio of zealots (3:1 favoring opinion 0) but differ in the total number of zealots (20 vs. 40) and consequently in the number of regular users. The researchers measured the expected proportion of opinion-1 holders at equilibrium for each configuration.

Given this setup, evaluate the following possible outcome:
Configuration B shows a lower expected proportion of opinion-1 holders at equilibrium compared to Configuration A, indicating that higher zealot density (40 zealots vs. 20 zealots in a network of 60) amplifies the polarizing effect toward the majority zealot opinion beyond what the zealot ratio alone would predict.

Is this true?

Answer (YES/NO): NO